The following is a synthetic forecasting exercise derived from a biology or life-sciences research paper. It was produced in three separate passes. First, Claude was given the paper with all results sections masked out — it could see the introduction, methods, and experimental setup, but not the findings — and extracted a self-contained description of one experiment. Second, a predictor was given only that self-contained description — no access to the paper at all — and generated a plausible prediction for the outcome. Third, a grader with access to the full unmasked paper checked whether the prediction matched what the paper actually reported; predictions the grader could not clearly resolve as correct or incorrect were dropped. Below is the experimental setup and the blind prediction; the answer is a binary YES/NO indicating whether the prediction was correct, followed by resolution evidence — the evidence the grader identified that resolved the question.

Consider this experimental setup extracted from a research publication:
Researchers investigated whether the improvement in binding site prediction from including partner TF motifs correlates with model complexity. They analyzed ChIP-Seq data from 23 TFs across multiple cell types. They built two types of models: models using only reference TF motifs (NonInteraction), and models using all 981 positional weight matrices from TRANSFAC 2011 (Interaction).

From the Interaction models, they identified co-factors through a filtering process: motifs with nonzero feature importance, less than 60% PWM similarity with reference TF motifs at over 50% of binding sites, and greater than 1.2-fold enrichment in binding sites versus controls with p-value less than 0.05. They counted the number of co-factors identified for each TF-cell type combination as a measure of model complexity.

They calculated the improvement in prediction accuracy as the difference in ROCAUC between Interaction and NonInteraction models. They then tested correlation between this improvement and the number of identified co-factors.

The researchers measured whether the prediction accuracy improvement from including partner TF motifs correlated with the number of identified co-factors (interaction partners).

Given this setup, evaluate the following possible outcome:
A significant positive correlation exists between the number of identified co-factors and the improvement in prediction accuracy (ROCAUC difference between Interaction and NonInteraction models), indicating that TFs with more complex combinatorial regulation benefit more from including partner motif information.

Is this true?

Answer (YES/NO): YES